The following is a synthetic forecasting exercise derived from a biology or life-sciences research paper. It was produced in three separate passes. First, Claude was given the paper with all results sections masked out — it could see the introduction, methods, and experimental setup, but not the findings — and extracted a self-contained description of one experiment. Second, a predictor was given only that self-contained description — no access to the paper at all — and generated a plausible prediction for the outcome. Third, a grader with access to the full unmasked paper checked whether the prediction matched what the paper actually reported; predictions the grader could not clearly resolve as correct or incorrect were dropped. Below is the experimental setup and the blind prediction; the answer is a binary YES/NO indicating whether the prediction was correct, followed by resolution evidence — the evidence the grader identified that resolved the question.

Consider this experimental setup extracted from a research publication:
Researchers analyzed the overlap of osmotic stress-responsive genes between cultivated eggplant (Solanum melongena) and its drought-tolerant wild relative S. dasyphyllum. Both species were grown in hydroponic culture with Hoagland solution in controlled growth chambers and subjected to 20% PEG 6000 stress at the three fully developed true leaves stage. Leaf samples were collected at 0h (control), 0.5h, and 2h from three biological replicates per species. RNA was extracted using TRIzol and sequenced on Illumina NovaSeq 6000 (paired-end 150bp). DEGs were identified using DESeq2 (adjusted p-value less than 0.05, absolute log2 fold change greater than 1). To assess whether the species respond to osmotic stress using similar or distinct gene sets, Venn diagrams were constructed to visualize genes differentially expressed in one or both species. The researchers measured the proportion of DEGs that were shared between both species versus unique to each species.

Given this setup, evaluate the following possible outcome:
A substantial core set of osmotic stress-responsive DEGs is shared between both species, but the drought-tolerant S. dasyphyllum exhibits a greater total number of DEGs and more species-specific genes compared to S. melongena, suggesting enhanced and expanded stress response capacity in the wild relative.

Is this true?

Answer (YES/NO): NO